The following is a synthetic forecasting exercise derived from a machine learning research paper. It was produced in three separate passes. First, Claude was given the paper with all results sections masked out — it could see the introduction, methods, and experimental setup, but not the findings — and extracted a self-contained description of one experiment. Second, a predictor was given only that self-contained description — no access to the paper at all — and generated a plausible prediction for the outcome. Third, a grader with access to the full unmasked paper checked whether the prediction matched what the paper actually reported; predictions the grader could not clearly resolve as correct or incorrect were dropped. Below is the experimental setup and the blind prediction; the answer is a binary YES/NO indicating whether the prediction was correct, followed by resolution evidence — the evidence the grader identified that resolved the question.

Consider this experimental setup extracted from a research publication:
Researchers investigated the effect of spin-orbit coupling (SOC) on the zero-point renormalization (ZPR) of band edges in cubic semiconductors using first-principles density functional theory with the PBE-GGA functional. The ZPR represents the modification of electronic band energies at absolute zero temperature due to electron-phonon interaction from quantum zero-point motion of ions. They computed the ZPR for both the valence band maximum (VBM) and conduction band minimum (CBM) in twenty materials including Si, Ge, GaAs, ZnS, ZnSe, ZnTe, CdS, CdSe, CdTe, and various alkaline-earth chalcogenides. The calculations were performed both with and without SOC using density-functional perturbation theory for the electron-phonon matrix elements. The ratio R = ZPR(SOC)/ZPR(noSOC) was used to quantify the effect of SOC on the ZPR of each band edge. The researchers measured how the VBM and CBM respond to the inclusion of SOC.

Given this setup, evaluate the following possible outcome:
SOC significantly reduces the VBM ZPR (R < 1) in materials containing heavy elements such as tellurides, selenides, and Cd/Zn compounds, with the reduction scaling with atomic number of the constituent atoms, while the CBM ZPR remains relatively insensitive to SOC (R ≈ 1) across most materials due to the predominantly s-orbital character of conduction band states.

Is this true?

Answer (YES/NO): YES